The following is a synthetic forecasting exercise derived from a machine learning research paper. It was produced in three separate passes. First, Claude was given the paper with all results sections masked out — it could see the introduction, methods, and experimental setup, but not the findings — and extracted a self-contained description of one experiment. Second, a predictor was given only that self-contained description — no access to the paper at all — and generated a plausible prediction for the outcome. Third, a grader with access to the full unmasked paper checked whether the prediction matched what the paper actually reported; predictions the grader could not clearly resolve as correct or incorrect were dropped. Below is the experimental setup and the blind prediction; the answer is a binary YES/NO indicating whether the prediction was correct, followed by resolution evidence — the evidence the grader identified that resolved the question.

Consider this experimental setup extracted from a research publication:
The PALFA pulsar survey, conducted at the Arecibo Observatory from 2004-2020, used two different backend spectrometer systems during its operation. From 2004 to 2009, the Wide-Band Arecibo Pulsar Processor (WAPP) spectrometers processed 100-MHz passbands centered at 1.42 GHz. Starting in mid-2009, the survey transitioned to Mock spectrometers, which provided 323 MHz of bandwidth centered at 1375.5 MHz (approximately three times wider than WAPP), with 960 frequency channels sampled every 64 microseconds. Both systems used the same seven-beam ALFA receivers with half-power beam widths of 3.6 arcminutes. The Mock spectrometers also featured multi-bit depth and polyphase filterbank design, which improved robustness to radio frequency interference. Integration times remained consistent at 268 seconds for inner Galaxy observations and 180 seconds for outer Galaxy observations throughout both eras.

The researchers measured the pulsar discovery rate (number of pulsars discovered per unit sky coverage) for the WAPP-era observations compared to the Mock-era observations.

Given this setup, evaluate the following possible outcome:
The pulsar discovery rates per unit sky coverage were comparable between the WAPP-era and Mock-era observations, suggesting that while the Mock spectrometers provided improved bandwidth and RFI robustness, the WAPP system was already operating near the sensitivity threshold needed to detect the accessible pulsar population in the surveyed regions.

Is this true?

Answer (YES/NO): NO